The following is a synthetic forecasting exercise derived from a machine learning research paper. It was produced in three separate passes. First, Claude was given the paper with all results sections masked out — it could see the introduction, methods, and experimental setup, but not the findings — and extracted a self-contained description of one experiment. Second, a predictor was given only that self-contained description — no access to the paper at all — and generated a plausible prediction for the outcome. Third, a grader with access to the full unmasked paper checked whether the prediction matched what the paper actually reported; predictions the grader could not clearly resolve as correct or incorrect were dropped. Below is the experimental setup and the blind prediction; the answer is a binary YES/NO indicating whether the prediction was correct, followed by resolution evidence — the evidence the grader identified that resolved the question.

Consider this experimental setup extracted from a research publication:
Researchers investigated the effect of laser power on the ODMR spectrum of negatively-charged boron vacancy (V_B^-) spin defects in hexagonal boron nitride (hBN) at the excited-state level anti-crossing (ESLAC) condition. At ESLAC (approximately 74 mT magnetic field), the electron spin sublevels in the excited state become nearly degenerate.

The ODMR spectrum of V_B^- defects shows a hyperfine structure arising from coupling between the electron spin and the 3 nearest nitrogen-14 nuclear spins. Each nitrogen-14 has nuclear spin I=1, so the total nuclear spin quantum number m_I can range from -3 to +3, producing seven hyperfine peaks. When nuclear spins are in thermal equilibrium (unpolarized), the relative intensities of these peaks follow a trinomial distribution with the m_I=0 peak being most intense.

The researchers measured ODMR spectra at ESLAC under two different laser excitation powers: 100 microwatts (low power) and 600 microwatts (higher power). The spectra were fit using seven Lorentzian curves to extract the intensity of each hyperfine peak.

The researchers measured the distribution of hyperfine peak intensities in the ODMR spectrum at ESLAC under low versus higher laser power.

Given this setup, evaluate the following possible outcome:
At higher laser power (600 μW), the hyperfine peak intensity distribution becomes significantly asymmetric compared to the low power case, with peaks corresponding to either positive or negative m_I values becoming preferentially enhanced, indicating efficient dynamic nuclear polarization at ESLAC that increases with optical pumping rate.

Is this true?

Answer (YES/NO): YES